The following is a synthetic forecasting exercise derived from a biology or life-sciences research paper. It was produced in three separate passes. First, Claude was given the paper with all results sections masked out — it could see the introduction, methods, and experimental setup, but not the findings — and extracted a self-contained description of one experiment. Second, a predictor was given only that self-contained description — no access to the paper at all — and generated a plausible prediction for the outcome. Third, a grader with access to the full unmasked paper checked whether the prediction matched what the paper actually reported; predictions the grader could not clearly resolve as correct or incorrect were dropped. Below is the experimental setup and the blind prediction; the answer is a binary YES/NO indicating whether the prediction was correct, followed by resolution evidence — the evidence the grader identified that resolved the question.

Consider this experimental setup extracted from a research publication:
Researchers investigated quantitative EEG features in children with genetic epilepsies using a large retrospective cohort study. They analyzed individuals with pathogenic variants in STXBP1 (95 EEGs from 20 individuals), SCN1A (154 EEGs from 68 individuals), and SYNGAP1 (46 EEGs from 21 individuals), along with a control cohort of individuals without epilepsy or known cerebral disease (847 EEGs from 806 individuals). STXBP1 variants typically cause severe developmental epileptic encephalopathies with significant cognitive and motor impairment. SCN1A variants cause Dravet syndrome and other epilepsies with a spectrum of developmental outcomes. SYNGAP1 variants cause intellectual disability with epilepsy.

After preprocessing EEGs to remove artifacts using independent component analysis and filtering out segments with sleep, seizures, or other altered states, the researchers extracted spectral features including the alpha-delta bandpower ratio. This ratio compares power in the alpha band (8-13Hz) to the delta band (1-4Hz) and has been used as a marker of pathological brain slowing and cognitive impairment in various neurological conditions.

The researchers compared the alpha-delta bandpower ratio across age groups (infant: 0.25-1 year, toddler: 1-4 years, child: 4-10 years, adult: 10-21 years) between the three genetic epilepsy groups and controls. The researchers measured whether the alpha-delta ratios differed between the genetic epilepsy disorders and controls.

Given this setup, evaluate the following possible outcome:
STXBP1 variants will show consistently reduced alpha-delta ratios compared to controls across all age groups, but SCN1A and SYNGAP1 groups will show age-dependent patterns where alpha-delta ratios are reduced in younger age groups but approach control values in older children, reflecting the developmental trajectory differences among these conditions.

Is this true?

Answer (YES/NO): NO